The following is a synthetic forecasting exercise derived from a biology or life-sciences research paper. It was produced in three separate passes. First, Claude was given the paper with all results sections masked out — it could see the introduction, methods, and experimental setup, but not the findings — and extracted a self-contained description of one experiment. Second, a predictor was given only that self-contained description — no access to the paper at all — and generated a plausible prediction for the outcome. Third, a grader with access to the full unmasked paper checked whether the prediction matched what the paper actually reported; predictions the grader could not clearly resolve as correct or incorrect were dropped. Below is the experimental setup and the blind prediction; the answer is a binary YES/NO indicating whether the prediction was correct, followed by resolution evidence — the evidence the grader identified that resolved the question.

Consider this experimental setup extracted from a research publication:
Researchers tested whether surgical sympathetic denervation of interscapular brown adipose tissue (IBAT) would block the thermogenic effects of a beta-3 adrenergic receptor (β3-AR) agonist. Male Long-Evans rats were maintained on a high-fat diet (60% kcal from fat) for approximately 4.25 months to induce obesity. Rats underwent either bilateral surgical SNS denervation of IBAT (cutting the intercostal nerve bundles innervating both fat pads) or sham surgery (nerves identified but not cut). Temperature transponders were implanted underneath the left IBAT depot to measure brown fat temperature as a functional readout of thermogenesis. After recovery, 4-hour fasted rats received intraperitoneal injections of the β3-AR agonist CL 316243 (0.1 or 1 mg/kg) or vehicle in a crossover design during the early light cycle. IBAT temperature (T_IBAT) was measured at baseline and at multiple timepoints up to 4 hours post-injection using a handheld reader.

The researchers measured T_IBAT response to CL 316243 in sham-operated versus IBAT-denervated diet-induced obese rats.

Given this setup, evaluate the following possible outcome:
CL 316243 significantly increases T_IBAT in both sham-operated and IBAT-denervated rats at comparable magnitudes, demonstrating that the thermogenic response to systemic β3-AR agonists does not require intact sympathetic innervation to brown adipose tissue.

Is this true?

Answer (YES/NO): YES